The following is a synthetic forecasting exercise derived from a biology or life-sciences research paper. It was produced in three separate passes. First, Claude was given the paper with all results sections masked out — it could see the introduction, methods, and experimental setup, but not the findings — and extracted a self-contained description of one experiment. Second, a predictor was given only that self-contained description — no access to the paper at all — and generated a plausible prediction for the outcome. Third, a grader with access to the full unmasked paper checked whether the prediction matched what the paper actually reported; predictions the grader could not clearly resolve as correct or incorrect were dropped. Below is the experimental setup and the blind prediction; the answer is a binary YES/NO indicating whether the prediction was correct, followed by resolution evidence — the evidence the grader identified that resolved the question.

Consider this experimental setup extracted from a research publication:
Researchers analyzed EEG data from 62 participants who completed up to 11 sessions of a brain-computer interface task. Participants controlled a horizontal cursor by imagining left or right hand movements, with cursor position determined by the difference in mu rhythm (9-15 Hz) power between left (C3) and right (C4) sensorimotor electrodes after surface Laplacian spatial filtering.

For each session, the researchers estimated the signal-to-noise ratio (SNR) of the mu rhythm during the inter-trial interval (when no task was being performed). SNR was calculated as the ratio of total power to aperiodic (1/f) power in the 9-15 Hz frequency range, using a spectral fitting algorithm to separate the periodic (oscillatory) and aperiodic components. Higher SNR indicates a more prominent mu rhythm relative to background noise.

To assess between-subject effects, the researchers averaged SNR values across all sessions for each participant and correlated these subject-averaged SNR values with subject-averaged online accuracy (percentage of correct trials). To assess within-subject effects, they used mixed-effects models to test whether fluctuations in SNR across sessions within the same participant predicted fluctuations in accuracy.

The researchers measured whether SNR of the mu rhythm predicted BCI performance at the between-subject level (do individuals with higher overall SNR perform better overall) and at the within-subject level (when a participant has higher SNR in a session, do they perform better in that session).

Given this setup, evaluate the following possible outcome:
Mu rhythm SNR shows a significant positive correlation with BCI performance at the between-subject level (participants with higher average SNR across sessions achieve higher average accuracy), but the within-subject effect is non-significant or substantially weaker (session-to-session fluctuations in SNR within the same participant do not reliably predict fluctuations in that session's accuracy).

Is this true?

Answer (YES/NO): NO